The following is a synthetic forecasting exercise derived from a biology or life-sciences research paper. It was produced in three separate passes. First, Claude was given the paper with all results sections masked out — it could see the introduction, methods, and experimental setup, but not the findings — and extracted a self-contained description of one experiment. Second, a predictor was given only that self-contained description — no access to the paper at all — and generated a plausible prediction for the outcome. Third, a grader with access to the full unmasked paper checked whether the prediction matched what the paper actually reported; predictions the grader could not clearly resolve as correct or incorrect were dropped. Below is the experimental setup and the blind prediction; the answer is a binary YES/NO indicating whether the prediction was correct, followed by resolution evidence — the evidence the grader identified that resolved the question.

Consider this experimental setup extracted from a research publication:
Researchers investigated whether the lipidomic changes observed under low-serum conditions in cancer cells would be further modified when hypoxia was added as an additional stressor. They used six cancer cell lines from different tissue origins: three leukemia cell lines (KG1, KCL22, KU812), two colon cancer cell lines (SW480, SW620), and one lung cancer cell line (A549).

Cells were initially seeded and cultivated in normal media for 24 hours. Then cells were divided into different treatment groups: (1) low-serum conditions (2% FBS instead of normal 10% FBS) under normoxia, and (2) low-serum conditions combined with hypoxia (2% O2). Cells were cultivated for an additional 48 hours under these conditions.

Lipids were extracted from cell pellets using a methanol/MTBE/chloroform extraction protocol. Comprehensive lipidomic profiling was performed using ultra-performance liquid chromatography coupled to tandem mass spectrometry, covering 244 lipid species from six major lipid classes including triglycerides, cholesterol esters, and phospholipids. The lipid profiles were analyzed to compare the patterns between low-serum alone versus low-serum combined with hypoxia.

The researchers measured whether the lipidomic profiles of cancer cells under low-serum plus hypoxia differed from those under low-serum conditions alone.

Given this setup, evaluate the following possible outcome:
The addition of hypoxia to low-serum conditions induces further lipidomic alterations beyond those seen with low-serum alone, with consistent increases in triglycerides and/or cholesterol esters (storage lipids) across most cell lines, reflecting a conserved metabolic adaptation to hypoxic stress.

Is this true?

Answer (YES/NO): NO